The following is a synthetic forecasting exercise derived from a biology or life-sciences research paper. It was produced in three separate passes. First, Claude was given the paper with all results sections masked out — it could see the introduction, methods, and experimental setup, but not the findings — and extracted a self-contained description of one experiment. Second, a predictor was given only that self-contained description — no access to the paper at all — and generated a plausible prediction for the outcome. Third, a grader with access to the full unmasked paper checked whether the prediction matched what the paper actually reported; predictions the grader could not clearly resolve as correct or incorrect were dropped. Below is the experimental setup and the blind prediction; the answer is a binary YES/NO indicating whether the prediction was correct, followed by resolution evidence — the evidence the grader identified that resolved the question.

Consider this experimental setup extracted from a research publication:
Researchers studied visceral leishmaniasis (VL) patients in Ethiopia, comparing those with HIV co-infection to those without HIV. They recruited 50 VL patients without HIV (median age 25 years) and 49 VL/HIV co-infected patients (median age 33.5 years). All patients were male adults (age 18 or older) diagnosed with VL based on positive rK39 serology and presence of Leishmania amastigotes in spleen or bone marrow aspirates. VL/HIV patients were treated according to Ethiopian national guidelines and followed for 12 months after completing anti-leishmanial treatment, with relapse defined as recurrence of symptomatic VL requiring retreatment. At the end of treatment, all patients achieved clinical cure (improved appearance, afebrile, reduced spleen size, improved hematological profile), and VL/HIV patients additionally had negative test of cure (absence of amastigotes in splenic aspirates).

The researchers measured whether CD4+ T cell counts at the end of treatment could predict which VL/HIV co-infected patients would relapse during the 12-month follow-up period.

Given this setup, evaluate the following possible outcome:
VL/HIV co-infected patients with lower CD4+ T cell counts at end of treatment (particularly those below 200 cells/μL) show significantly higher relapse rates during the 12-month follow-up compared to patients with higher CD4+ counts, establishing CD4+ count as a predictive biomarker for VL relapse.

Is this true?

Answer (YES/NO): NO